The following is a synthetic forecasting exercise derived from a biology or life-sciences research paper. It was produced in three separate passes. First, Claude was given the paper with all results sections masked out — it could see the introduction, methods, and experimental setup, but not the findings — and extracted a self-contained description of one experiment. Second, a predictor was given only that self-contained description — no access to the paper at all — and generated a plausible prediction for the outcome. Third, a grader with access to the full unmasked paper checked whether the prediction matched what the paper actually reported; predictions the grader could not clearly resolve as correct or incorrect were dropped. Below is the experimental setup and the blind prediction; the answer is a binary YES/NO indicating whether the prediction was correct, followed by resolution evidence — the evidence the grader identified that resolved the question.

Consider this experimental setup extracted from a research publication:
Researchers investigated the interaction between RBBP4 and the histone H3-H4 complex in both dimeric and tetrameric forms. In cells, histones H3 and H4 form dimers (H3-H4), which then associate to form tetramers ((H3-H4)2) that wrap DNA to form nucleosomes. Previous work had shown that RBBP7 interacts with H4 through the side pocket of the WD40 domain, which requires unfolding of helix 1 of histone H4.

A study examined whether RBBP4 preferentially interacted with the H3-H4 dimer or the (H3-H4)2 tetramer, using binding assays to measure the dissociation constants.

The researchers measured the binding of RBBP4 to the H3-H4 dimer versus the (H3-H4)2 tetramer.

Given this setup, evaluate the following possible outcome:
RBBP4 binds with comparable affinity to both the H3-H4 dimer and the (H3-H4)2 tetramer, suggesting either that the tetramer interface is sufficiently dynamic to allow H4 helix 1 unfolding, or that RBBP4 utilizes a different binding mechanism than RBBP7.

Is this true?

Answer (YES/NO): NO